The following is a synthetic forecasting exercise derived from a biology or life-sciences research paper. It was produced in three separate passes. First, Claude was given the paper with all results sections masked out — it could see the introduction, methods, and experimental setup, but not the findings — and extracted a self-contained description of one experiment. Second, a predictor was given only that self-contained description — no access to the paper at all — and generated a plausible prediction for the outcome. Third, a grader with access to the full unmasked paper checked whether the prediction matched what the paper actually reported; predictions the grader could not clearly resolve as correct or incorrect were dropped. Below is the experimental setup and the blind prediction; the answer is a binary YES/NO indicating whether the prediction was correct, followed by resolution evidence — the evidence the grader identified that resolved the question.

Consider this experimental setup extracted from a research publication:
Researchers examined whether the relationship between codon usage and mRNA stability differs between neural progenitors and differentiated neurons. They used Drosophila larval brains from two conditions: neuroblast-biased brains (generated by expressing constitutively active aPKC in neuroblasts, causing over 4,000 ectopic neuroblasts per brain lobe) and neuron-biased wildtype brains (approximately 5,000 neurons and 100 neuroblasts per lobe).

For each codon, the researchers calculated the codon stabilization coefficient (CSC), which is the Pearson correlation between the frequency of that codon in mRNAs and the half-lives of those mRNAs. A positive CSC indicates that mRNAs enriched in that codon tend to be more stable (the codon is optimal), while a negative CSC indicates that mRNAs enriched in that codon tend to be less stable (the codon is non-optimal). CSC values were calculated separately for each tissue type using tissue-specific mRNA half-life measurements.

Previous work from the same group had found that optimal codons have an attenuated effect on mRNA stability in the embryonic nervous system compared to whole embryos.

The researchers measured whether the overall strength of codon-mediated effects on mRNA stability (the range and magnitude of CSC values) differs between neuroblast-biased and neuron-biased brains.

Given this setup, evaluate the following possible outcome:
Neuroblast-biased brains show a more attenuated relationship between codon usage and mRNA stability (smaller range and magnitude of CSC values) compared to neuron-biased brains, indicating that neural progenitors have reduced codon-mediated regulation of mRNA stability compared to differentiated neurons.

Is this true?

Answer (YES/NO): NO